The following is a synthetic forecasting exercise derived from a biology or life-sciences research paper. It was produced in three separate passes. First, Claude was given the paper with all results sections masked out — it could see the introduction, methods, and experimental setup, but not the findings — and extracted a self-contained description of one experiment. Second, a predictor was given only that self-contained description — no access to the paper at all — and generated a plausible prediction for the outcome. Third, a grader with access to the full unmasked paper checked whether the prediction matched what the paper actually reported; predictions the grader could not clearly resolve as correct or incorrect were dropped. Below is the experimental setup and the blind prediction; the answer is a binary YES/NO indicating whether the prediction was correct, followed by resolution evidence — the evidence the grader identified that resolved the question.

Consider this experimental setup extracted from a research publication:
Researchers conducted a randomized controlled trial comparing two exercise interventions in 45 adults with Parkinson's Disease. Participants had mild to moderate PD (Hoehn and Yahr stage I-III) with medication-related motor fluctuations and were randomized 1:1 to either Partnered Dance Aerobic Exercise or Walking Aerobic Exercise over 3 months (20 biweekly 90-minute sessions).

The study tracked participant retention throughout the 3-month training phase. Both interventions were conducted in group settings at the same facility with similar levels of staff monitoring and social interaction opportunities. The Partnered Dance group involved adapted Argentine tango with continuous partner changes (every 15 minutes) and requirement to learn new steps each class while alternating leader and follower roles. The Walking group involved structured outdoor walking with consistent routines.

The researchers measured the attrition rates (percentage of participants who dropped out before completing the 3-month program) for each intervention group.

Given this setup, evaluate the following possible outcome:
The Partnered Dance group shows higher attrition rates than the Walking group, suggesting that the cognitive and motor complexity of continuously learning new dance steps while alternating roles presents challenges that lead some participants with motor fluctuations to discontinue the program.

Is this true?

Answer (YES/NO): YES